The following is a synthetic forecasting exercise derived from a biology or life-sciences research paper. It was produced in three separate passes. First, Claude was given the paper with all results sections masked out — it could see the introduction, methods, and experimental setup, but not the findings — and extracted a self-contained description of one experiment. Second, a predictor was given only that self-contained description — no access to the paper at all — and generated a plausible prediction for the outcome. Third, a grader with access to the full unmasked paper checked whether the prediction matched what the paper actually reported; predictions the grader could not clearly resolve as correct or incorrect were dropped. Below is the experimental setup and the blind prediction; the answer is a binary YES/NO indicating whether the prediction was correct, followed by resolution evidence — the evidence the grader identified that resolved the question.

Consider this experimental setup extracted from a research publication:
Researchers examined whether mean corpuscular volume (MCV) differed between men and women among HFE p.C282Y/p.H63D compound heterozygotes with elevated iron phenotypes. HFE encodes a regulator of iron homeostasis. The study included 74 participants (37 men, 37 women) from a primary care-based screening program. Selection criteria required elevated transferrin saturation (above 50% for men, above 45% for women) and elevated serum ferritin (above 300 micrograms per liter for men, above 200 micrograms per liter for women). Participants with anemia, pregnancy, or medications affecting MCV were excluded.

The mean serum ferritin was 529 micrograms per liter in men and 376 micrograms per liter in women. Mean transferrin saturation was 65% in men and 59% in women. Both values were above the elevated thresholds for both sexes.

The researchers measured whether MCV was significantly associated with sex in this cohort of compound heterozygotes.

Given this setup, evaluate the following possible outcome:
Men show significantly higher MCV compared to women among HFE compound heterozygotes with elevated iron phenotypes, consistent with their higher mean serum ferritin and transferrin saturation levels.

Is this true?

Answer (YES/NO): NO